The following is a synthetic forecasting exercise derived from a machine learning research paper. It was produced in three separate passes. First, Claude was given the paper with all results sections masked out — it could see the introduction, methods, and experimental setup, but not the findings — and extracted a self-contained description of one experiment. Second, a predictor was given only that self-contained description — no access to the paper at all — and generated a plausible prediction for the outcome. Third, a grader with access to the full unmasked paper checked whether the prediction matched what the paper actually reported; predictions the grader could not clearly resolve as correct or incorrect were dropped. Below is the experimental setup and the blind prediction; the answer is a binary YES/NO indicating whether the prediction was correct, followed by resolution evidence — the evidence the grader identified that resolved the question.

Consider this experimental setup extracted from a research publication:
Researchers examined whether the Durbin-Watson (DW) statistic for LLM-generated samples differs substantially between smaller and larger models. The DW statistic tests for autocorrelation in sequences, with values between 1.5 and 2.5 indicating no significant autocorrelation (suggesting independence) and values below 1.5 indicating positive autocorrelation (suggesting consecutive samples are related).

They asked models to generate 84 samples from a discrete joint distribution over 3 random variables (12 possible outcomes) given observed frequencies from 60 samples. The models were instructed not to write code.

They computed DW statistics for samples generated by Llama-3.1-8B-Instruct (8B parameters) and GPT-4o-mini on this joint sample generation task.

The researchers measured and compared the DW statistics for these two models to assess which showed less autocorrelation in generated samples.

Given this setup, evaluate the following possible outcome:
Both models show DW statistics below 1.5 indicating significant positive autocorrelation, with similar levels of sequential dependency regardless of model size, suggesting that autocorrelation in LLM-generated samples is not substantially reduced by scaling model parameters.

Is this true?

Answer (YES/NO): NO